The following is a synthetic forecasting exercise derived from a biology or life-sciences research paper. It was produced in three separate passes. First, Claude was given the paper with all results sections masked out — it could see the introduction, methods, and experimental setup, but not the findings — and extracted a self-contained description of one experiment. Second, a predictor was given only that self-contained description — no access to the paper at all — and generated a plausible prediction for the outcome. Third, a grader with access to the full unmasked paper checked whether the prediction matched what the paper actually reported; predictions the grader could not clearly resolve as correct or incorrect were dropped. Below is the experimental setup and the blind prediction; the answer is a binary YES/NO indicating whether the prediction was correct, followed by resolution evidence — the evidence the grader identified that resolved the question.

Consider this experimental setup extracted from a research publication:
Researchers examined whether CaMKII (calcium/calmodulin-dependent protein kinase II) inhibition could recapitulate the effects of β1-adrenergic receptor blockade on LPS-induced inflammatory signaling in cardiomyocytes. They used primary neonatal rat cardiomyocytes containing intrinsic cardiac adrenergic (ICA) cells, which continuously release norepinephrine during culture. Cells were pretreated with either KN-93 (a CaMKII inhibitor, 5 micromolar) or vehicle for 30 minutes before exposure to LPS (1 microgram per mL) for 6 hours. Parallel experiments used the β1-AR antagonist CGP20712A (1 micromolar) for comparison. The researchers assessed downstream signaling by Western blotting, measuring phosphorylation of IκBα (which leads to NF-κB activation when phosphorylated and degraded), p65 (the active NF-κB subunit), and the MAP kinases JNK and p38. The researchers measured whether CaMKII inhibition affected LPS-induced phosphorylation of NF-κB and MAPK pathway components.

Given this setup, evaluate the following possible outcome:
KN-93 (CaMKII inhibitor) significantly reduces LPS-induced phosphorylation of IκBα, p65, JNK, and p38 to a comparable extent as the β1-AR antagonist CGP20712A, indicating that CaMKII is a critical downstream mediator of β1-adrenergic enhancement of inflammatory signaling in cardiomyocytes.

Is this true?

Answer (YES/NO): YES